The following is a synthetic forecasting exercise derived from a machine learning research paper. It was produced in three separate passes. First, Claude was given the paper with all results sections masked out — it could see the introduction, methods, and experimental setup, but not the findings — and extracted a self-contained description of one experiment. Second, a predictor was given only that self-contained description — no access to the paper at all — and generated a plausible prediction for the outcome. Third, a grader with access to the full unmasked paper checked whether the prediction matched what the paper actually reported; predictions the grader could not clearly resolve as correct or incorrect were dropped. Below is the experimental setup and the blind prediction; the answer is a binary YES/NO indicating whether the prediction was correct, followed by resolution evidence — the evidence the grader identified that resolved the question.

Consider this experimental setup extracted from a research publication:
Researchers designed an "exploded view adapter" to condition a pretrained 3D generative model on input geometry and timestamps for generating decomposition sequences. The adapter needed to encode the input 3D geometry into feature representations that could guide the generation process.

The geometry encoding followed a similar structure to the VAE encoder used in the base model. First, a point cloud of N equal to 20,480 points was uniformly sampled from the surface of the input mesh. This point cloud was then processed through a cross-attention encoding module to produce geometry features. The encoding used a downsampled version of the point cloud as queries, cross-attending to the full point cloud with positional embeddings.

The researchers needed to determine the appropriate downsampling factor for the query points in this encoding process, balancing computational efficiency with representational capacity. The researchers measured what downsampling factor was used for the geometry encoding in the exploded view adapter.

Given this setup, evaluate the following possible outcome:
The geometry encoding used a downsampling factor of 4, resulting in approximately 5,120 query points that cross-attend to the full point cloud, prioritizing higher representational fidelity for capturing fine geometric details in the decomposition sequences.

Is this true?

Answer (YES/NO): NO